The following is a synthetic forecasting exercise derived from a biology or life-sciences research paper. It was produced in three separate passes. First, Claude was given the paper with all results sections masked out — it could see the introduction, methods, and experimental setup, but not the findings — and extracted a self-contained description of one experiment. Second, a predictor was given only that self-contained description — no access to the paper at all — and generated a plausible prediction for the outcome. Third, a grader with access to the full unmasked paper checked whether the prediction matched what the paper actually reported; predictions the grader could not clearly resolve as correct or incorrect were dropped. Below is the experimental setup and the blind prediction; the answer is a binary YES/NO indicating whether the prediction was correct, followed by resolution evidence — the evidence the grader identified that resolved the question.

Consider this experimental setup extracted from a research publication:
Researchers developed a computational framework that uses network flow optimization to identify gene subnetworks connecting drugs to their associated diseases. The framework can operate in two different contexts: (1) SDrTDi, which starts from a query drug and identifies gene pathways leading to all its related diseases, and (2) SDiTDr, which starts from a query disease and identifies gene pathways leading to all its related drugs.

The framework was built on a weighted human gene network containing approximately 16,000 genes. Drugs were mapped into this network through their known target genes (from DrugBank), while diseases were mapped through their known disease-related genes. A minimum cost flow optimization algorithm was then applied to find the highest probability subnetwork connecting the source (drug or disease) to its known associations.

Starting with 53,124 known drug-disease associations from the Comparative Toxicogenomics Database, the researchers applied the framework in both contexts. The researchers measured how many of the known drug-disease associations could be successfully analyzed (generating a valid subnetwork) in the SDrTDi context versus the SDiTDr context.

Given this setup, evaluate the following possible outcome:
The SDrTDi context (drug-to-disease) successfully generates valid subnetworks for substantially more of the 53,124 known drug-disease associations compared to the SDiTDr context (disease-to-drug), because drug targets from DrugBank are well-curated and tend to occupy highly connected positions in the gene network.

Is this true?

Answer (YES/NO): NO